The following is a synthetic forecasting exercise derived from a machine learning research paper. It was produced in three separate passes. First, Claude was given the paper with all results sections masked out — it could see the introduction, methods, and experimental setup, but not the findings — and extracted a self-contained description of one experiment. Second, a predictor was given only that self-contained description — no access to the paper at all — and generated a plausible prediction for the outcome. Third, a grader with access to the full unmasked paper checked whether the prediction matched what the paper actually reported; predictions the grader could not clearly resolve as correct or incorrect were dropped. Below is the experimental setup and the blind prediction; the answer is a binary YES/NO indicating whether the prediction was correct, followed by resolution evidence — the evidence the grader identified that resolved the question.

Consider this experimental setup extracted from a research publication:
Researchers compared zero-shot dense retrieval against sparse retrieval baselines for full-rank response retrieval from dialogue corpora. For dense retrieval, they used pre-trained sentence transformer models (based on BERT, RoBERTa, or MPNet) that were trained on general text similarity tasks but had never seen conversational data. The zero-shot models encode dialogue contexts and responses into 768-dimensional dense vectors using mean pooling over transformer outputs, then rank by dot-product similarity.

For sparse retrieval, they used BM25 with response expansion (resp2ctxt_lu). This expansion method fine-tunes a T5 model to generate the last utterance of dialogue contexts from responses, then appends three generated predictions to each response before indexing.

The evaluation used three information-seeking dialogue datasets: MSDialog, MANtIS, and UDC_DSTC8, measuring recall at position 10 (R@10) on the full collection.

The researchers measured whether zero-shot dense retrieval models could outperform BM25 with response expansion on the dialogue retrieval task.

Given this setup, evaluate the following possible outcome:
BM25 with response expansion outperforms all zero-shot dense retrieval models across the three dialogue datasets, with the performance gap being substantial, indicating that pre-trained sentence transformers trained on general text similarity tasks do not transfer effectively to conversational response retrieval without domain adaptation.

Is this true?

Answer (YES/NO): NO